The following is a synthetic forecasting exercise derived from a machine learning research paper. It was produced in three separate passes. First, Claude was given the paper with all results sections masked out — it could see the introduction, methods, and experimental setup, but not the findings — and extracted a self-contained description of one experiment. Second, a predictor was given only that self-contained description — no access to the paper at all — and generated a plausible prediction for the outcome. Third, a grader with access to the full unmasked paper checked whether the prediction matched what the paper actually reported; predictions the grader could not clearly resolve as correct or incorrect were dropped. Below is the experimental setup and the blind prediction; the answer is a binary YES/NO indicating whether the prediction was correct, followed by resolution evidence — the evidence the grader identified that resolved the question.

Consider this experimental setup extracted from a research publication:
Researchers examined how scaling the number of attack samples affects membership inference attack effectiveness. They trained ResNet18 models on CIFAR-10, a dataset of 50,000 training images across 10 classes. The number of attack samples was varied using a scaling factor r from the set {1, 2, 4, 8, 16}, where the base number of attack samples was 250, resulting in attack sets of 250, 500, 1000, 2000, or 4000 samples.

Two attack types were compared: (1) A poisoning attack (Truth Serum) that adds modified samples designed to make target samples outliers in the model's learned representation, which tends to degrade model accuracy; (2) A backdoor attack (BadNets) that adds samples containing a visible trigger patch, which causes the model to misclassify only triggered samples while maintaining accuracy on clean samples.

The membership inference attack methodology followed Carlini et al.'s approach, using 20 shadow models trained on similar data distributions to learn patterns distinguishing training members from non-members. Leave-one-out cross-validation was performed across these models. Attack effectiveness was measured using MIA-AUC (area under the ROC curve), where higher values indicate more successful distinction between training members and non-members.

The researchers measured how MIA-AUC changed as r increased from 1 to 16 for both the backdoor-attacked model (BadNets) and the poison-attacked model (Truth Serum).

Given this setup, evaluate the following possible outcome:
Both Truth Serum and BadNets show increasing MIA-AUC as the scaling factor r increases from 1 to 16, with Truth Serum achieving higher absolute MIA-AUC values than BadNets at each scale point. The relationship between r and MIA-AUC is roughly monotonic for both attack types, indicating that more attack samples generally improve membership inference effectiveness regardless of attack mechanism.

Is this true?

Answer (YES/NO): NO